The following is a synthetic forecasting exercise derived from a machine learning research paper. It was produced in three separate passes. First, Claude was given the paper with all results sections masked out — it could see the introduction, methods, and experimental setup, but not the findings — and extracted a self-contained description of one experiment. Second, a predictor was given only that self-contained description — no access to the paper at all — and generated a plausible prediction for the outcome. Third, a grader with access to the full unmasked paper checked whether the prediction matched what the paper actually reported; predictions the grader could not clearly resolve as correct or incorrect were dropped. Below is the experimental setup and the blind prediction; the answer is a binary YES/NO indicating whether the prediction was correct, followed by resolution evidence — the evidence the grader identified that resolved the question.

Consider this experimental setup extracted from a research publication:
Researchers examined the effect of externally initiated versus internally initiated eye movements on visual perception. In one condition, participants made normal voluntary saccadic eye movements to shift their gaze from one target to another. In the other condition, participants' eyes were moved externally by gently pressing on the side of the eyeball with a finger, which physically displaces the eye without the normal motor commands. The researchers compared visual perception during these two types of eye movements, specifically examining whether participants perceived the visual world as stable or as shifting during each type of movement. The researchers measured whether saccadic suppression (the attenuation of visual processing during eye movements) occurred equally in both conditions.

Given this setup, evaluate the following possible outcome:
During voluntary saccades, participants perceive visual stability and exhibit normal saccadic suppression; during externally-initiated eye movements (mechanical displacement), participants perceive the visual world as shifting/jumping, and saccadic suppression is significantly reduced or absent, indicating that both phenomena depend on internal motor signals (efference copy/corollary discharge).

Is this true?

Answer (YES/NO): YES